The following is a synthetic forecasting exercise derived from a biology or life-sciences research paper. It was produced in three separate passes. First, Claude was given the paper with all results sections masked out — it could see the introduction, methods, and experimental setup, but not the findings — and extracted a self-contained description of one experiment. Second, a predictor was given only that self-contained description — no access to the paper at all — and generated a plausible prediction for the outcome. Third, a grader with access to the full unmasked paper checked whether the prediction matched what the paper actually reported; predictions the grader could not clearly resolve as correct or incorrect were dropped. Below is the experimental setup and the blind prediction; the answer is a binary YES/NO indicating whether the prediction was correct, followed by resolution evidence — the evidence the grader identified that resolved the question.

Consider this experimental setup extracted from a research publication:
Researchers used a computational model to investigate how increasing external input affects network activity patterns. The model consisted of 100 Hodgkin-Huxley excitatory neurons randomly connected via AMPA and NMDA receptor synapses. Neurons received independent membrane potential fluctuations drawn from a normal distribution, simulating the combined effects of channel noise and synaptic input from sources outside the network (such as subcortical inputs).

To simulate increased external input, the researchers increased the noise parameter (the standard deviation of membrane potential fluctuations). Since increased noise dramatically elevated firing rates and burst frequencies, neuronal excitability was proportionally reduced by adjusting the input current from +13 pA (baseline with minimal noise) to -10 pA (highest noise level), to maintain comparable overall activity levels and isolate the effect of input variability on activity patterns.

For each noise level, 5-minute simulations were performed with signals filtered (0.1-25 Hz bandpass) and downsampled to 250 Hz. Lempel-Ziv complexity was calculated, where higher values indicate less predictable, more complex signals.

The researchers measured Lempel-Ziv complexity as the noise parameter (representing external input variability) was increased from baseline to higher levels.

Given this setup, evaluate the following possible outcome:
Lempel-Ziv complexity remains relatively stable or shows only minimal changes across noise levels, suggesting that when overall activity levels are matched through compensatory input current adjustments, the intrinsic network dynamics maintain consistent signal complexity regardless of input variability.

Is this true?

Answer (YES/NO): NO